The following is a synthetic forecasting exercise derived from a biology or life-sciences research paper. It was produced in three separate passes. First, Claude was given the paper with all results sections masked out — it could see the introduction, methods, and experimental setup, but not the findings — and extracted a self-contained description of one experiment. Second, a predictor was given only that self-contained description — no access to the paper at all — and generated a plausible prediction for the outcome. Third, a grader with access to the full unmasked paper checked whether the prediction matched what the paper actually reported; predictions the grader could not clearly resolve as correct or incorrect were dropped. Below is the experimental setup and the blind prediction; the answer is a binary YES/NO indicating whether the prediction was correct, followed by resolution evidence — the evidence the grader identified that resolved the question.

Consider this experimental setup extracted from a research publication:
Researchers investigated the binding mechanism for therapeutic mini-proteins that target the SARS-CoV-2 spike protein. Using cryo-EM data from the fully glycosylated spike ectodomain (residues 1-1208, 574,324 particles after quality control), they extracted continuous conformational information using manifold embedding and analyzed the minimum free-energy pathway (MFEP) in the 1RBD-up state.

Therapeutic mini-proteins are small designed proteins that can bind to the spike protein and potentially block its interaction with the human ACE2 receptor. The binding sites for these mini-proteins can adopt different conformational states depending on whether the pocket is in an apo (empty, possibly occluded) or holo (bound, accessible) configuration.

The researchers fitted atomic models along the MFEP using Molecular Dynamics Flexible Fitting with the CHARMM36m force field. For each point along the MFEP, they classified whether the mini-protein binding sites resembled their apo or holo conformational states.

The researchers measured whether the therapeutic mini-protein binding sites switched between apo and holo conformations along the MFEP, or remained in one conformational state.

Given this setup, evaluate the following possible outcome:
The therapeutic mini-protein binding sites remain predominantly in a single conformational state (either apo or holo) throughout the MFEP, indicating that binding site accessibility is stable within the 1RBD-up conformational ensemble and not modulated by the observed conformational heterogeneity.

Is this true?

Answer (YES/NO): NO